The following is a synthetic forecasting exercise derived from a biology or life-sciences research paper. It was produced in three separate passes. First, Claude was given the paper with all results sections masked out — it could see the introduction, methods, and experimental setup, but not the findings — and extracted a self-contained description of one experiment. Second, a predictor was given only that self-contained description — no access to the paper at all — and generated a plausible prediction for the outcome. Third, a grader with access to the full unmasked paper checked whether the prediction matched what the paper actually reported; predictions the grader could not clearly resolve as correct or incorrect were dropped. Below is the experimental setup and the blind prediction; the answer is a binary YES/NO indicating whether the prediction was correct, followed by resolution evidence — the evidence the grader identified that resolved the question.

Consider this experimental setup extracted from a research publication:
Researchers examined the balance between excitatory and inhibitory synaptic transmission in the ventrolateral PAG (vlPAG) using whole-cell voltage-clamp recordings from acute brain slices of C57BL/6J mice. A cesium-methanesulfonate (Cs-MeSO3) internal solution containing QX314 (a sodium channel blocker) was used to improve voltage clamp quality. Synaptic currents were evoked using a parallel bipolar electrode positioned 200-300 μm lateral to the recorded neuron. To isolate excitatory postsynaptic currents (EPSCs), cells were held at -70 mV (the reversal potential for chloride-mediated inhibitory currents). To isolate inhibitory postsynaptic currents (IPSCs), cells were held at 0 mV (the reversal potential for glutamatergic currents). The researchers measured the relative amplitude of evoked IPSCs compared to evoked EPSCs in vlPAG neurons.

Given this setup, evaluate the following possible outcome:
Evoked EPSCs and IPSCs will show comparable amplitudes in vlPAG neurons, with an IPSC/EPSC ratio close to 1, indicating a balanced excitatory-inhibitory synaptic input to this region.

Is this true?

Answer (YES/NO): NO